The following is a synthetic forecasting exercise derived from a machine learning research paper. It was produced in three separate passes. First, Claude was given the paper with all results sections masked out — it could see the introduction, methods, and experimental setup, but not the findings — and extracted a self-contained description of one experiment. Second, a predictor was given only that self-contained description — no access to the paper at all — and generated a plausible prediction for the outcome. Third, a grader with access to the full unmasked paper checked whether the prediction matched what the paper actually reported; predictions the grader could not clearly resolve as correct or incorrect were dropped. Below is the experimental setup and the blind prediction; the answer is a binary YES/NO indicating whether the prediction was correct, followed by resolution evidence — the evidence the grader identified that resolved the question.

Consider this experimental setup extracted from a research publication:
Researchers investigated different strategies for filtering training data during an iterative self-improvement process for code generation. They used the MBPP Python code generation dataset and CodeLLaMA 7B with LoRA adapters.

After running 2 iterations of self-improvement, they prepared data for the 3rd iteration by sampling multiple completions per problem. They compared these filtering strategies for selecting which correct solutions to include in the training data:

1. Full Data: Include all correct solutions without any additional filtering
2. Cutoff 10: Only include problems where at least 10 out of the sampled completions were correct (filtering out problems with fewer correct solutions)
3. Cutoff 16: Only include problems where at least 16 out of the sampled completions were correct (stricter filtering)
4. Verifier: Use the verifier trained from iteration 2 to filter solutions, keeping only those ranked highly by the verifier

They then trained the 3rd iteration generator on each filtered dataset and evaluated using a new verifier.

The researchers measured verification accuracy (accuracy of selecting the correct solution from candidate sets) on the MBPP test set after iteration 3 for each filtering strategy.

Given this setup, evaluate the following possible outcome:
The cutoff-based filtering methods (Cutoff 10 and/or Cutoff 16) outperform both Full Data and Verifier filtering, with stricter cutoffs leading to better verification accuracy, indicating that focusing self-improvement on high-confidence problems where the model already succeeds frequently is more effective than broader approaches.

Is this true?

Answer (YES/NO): YES